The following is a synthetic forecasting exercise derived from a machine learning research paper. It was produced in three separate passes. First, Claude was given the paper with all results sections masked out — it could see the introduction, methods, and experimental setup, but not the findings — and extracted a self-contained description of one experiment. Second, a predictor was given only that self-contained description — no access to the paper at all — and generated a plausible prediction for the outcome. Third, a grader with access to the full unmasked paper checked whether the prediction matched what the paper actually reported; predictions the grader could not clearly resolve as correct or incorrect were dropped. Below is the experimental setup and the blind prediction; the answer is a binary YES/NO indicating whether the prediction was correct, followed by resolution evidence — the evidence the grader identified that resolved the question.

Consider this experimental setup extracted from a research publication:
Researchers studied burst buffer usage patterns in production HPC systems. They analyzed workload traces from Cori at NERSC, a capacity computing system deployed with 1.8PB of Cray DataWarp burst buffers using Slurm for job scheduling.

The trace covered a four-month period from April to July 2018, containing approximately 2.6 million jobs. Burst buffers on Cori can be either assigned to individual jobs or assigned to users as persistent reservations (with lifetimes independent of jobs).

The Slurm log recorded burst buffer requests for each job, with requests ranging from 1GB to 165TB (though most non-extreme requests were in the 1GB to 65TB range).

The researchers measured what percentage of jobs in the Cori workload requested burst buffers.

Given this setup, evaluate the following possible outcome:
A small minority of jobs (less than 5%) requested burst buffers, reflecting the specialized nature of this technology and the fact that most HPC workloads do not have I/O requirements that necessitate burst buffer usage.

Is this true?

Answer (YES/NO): YES